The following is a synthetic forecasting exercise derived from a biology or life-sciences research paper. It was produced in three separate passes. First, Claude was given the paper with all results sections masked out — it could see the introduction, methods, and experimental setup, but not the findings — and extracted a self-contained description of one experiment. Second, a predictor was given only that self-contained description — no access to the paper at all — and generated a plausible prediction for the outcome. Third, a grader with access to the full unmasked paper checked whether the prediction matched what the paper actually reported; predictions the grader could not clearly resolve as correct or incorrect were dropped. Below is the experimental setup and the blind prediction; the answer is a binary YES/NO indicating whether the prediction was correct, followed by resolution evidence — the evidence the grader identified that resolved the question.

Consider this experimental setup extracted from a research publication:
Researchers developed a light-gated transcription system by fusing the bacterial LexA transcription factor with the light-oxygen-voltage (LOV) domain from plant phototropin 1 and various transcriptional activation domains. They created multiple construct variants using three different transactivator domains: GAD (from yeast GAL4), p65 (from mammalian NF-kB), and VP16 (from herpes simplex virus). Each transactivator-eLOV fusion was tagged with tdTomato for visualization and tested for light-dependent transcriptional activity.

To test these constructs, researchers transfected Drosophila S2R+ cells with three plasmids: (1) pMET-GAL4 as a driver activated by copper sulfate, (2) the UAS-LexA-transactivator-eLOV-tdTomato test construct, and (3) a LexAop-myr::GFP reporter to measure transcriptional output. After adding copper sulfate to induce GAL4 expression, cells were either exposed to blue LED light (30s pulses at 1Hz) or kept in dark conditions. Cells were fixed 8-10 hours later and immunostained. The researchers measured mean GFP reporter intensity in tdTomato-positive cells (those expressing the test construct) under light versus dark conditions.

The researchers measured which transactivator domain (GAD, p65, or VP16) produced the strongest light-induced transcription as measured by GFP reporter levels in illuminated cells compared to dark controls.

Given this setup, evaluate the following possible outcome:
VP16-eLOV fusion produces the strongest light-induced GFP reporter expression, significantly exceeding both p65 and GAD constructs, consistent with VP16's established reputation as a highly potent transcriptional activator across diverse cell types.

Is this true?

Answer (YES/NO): NO